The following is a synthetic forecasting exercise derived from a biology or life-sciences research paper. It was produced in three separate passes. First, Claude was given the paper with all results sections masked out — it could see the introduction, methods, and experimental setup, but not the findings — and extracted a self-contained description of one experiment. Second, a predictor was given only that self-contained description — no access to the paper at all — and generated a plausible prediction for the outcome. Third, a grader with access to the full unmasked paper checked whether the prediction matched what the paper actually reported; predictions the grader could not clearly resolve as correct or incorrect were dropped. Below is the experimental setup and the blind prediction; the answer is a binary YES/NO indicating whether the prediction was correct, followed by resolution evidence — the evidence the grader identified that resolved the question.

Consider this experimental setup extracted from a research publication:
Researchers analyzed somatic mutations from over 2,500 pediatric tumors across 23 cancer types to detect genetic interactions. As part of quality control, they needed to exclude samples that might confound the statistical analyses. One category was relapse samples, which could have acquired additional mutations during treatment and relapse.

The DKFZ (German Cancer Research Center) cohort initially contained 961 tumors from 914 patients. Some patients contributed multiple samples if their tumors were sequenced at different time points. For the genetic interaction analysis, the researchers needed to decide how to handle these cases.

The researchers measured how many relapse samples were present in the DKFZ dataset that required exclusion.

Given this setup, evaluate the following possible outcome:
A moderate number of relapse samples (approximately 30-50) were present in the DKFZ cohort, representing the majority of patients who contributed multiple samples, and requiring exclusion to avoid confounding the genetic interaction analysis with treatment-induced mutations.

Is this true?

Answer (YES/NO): NO